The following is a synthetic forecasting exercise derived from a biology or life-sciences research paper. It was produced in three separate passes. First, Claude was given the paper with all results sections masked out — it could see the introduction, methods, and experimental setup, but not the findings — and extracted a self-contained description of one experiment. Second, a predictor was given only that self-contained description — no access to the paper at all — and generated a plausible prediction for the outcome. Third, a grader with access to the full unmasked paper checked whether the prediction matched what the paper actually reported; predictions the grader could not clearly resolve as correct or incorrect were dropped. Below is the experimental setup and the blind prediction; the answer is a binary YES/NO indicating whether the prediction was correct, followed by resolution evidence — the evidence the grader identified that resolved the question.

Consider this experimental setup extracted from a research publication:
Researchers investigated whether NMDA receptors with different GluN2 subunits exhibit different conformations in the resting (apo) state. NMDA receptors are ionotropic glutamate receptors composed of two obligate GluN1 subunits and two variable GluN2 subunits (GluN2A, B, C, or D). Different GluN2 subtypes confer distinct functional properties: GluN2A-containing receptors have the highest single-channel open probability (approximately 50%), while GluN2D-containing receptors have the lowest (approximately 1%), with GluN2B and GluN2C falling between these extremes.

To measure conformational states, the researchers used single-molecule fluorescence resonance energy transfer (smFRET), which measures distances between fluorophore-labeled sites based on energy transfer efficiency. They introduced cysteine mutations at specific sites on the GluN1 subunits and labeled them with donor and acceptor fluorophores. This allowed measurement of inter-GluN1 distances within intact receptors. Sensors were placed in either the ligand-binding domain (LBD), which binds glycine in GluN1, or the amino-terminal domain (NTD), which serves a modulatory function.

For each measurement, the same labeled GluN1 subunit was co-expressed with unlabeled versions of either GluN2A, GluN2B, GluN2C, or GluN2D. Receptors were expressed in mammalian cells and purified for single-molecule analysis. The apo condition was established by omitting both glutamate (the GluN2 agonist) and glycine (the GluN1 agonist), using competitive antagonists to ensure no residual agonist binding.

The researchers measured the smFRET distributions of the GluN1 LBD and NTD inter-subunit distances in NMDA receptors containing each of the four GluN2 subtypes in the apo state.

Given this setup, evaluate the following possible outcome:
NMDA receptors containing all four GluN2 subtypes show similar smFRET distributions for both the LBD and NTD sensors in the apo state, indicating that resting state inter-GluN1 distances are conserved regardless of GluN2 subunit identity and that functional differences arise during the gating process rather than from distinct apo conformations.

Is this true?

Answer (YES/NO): NO